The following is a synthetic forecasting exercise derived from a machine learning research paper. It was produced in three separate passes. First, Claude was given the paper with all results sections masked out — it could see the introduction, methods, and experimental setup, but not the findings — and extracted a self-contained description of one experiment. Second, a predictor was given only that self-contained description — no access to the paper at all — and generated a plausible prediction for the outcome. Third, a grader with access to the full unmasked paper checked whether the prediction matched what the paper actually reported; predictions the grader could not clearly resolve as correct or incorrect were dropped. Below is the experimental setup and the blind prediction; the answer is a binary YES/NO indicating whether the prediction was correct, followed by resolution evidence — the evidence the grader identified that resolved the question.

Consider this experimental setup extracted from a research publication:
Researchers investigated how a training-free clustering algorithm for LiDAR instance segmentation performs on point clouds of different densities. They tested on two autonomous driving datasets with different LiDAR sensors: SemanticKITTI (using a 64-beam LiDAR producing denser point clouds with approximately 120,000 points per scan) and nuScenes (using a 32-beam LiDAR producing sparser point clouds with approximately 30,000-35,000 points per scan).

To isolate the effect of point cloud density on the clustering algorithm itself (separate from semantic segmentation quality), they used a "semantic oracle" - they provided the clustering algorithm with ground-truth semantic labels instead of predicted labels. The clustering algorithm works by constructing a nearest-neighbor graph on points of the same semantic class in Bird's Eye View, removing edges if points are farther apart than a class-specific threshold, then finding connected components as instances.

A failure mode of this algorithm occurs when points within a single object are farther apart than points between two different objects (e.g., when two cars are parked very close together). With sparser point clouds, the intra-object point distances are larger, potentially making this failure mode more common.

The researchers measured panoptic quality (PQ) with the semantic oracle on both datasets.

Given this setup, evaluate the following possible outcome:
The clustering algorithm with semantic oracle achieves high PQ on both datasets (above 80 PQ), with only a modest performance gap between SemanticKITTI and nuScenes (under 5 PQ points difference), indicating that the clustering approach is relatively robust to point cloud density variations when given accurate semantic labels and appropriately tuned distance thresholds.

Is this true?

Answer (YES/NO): YES